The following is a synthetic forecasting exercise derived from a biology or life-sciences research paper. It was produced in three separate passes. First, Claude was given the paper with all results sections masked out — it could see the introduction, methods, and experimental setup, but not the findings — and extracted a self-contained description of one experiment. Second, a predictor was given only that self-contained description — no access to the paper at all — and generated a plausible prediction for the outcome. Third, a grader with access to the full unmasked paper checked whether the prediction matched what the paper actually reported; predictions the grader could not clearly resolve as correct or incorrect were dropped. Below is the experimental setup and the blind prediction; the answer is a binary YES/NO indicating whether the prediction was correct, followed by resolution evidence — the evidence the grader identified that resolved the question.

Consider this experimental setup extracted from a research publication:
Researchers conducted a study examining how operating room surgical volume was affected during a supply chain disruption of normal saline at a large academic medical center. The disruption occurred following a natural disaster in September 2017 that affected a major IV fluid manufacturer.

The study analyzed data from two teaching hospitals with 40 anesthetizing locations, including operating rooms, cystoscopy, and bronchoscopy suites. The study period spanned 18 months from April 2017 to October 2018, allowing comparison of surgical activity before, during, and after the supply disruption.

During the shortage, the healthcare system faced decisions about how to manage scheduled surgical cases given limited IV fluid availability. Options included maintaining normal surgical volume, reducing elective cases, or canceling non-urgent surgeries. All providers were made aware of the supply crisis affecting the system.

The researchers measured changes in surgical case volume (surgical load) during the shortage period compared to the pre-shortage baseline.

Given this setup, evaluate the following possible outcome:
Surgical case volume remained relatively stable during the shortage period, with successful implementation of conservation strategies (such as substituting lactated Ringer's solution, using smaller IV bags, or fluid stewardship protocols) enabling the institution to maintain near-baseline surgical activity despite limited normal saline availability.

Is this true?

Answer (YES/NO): NO